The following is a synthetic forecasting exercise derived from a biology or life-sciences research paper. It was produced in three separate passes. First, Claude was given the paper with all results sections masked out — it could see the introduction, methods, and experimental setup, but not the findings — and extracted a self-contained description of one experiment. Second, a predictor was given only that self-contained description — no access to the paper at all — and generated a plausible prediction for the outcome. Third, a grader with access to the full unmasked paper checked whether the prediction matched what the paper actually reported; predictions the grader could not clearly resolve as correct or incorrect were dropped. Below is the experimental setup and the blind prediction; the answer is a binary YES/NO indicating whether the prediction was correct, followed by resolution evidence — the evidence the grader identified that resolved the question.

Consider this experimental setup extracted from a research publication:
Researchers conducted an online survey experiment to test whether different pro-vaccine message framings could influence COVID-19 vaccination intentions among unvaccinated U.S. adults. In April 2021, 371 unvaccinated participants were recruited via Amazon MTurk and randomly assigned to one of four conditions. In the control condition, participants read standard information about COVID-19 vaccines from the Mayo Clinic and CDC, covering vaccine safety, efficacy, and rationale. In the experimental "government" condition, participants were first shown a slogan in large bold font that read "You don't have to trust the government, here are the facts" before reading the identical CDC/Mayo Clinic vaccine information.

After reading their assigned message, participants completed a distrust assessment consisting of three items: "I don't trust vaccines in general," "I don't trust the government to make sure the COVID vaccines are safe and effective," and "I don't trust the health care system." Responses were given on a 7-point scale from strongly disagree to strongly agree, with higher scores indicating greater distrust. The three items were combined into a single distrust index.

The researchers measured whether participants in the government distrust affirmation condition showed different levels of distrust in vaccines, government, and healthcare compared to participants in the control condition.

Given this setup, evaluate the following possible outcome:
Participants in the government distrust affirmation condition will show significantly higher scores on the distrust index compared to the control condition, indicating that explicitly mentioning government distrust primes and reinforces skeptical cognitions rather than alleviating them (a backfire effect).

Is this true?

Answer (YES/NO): NO